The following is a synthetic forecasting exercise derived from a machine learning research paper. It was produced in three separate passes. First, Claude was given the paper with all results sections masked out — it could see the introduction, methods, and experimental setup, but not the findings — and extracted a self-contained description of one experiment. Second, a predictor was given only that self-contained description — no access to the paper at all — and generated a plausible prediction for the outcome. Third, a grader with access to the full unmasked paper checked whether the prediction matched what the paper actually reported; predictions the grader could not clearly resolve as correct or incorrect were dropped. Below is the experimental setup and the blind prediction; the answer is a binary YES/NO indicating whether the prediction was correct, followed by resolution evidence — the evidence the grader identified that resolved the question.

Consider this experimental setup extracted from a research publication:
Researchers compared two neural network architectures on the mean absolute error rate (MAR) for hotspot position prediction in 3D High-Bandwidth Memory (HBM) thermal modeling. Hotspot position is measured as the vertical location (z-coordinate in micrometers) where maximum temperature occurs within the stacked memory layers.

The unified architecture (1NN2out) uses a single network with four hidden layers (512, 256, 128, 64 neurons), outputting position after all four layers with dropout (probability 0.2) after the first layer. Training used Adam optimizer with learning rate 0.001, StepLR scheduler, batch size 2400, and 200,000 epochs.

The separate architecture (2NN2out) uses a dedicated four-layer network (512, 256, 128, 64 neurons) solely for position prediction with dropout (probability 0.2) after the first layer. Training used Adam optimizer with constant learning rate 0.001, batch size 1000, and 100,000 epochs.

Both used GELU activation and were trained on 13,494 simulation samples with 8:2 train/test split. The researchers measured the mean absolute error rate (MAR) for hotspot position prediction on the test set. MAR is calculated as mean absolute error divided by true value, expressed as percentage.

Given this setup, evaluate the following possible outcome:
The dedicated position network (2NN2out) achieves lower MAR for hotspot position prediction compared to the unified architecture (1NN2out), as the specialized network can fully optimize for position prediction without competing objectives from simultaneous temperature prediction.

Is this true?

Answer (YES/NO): NO